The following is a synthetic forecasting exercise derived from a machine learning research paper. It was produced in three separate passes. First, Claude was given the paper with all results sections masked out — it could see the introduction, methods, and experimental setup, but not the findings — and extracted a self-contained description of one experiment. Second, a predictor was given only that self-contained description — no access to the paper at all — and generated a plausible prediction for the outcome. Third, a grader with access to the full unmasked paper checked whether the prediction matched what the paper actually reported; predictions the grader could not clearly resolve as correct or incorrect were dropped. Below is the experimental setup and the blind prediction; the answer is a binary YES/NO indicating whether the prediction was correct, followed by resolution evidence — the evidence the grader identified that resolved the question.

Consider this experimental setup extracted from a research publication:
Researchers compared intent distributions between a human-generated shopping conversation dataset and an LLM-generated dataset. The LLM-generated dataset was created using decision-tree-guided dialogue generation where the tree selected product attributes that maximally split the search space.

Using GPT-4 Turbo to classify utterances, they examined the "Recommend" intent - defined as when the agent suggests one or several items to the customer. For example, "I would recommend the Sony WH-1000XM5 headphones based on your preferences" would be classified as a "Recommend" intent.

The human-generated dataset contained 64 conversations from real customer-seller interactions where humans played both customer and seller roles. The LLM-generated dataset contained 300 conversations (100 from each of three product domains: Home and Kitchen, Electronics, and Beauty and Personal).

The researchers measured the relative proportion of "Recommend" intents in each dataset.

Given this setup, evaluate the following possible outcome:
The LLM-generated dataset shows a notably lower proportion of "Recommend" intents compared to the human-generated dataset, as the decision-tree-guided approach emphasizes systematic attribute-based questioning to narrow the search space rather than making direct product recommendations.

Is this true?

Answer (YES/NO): YES